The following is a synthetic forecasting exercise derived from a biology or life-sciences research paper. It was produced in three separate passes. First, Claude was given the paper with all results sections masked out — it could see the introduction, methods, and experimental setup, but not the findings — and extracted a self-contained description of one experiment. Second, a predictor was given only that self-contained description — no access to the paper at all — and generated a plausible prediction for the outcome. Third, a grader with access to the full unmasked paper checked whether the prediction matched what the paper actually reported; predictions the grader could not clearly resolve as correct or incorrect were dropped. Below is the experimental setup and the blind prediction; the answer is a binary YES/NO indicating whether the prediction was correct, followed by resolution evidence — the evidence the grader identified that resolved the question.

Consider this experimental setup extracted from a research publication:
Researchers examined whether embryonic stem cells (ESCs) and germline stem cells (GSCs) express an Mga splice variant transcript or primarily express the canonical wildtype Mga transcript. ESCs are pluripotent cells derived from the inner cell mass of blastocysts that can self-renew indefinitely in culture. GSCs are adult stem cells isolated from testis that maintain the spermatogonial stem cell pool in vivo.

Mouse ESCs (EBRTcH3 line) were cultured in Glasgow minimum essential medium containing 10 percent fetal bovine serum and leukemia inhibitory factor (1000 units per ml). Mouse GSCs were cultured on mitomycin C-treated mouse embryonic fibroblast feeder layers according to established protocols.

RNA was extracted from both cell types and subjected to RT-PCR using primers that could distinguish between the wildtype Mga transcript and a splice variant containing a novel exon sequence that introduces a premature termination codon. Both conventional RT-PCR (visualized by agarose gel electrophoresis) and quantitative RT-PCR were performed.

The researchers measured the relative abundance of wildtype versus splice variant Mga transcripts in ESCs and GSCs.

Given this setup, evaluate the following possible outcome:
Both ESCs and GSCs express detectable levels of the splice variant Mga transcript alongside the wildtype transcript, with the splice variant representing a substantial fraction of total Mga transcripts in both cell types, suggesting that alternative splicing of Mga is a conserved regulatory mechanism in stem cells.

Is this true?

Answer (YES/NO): NO